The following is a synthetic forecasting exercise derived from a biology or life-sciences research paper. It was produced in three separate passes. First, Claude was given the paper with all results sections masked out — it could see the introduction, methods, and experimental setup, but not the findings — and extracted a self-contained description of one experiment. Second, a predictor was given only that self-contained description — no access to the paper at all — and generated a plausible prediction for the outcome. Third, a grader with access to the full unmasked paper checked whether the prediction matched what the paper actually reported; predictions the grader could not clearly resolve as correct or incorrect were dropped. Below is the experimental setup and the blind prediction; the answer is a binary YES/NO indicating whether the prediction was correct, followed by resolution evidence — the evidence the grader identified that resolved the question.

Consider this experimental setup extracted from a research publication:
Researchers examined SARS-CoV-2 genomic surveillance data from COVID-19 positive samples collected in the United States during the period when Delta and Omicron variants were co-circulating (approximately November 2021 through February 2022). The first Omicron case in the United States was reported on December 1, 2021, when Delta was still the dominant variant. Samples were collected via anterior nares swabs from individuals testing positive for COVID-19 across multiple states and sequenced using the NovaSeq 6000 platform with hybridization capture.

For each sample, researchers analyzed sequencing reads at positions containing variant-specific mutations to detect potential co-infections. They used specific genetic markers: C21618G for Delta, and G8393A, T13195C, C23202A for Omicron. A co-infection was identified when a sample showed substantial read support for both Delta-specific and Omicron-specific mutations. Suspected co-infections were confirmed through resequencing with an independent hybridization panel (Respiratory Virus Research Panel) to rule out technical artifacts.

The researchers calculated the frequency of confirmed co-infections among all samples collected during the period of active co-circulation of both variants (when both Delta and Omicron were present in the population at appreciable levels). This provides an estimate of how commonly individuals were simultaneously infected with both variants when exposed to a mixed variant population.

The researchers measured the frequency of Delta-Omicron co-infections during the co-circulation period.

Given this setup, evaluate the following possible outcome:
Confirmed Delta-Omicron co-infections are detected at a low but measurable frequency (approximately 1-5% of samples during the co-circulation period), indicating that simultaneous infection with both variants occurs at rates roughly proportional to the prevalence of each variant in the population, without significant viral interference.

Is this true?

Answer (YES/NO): NO